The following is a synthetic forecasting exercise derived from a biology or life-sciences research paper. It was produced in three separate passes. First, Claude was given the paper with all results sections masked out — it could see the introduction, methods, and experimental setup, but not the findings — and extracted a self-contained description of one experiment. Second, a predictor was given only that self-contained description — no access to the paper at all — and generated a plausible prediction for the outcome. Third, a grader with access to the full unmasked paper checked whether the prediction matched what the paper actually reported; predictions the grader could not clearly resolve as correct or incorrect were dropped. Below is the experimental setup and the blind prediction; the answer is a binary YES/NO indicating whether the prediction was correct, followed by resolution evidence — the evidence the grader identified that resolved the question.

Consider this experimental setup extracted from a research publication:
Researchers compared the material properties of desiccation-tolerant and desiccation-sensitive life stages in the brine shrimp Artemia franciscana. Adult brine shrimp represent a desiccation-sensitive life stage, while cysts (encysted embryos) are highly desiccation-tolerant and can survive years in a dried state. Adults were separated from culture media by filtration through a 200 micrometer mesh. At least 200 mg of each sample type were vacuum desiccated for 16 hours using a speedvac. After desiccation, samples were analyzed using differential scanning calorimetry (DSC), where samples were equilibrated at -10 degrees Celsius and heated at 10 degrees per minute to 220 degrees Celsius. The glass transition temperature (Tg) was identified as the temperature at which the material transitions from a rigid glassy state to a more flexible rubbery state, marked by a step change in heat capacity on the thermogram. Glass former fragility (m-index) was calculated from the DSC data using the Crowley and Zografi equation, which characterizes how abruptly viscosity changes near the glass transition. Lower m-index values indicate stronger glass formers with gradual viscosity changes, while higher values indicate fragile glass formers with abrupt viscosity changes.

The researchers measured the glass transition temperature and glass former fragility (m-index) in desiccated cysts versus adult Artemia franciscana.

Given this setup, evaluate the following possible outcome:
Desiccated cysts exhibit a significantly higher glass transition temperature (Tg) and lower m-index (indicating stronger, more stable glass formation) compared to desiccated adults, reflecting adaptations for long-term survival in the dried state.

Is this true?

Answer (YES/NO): NO